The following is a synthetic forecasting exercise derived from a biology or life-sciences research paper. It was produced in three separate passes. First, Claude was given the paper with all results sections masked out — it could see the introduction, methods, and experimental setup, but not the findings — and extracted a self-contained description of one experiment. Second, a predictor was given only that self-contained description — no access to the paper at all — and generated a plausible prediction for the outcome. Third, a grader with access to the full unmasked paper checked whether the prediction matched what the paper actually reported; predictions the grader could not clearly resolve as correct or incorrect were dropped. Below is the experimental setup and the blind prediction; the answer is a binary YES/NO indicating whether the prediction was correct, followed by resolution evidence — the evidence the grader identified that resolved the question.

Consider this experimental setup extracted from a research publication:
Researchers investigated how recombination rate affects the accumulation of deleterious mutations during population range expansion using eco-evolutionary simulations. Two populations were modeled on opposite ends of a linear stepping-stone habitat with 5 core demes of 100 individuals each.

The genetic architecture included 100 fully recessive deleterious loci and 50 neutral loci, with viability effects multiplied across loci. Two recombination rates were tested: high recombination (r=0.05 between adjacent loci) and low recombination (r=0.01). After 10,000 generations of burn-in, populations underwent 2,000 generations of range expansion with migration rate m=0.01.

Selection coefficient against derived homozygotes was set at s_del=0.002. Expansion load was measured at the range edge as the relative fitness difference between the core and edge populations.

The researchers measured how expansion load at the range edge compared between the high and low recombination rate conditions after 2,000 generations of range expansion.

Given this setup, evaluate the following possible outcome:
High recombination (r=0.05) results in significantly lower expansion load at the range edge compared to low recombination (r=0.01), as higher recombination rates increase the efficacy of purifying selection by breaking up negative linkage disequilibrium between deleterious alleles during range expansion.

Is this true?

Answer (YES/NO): NO